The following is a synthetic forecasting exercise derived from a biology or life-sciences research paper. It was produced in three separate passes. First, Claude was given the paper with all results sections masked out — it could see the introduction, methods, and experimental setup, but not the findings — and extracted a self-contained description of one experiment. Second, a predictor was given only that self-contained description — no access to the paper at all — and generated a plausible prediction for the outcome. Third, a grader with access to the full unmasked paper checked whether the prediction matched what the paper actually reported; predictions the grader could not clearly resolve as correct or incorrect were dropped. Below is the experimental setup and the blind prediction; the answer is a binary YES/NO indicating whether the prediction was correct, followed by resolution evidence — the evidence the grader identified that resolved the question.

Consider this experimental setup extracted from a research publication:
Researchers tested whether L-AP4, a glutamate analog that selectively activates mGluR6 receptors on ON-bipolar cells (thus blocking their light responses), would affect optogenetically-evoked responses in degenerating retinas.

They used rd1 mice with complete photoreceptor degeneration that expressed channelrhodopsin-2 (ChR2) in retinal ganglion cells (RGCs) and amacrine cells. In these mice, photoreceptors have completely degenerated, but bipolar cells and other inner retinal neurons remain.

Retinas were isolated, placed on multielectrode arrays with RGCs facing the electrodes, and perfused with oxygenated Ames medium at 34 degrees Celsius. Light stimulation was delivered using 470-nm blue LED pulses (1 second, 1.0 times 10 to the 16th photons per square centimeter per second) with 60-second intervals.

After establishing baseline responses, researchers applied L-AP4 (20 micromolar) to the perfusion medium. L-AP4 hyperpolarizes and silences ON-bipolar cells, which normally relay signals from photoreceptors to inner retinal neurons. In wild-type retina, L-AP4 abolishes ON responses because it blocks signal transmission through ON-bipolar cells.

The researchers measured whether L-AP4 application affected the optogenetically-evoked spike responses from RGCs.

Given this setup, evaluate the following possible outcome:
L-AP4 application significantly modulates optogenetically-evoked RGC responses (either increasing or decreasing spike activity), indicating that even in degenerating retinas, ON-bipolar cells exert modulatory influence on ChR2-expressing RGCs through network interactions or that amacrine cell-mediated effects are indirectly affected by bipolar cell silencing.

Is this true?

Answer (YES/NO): NO